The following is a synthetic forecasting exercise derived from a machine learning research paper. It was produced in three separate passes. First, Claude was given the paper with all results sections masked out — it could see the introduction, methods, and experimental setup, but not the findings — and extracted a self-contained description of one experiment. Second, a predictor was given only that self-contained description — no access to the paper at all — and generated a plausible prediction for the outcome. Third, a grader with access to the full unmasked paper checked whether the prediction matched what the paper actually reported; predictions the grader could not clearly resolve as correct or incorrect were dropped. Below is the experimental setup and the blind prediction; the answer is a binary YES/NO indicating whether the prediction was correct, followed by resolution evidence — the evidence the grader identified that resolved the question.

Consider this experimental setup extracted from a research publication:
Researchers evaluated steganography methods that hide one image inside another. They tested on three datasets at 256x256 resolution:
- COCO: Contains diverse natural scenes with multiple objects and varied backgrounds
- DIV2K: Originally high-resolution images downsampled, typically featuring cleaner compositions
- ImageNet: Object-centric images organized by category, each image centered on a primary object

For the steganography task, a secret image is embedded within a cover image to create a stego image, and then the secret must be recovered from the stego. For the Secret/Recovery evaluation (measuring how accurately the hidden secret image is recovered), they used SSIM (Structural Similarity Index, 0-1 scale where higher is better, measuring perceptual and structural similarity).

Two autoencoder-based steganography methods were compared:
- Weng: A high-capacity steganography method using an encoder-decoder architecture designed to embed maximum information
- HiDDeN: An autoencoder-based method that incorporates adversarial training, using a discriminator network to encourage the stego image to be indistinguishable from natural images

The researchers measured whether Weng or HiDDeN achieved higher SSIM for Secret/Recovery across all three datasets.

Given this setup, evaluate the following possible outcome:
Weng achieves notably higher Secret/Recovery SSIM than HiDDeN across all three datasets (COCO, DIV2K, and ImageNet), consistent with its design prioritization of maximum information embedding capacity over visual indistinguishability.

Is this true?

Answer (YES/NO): YES